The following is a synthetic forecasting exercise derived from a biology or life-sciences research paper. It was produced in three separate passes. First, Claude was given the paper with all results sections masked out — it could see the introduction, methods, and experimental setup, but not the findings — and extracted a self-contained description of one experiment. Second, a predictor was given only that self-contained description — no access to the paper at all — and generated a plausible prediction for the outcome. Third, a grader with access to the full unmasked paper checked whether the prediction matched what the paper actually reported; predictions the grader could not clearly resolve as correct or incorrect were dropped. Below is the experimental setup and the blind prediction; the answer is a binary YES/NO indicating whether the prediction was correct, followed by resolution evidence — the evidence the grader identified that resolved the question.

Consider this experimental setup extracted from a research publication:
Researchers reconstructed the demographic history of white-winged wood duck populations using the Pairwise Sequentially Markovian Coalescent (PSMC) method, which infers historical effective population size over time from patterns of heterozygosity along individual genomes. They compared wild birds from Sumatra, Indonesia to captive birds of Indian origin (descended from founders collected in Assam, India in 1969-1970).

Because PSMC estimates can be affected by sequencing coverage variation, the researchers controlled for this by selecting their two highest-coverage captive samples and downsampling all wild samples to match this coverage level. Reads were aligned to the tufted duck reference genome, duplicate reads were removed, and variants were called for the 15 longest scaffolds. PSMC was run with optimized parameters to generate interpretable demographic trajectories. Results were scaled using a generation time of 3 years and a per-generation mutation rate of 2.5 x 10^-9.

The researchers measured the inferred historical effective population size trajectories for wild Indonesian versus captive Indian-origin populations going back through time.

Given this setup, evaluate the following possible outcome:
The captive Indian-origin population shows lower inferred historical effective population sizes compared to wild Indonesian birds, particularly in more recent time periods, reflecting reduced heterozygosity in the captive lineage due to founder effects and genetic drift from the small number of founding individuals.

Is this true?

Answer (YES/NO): NO